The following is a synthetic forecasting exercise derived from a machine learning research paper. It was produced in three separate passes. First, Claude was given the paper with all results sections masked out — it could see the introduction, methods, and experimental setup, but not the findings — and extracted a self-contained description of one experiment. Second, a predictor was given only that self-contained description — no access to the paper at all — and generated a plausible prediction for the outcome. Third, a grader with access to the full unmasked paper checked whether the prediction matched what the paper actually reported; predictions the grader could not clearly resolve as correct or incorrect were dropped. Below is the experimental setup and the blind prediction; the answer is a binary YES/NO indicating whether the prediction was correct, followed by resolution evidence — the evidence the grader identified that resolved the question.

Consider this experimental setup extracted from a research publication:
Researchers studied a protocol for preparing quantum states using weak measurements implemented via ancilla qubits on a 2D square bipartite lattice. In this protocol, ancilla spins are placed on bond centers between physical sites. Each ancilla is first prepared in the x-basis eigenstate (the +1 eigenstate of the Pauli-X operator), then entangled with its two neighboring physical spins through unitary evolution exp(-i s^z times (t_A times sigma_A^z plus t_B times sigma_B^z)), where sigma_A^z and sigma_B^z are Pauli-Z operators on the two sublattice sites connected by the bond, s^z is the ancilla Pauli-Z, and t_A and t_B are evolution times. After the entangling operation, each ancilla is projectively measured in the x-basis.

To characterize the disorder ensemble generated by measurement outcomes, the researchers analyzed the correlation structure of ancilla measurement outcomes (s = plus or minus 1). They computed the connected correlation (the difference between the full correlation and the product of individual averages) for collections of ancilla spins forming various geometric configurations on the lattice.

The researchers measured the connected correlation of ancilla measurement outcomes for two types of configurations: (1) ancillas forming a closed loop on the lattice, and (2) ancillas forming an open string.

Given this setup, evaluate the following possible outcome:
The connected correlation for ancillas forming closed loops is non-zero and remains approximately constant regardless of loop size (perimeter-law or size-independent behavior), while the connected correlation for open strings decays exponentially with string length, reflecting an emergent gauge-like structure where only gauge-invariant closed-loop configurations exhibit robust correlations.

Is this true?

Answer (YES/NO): NO